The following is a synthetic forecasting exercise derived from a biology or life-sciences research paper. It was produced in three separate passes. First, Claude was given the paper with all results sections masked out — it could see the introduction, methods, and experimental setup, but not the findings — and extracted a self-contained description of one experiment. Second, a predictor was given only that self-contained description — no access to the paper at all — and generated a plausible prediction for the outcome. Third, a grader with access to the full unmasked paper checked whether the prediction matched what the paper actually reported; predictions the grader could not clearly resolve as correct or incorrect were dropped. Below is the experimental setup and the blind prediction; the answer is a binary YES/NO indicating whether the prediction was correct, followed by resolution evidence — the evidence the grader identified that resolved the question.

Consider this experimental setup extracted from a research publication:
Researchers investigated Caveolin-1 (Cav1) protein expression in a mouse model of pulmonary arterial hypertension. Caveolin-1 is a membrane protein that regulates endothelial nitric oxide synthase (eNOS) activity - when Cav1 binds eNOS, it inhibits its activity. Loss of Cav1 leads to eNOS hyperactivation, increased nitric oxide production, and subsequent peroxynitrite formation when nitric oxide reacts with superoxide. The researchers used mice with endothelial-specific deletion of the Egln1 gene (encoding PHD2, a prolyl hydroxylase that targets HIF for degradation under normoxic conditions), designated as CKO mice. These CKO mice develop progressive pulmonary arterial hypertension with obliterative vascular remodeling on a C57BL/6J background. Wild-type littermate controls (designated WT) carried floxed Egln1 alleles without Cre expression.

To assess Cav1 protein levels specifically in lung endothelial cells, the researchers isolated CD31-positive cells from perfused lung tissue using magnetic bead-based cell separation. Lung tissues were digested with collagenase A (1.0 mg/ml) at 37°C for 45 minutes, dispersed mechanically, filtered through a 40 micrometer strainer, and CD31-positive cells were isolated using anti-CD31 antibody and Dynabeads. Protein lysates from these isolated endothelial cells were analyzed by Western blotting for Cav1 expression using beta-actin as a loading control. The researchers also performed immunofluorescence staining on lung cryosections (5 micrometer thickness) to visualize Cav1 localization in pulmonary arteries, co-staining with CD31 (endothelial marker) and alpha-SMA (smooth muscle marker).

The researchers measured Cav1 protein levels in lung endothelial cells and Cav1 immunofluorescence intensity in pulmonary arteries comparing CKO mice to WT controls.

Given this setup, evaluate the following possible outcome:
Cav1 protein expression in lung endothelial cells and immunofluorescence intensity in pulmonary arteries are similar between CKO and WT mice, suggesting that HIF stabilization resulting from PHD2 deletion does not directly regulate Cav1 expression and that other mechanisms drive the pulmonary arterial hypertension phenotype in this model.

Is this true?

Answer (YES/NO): NO